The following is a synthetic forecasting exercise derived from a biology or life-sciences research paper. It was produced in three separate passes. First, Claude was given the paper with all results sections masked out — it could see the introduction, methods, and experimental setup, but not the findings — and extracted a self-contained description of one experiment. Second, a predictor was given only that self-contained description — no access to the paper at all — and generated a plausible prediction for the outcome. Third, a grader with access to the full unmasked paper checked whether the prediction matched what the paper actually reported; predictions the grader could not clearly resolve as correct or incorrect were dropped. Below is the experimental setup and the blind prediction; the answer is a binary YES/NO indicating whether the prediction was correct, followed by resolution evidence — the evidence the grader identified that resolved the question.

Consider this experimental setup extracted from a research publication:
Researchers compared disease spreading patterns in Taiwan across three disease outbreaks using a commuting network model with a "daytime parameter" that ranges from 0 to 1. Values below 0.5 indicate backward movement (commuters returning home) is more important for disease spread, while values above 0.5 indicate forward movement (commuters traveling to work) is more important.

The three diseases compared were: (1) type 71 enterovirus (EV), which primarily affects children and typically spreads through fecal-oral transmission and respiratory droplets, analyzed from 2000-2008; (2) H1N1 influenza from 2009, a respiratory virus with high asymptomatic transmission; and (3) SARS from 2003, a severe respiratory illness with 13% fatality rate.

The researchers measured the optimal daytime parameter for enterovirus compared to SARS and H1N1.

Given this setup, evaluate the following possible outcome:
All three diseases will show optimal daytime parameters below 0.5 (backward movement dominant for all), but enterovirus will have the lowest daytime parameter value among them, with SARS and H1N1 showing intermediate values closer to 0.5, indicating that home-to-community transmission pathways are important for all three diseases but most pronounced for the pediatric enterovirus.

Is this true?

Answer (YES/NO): NO